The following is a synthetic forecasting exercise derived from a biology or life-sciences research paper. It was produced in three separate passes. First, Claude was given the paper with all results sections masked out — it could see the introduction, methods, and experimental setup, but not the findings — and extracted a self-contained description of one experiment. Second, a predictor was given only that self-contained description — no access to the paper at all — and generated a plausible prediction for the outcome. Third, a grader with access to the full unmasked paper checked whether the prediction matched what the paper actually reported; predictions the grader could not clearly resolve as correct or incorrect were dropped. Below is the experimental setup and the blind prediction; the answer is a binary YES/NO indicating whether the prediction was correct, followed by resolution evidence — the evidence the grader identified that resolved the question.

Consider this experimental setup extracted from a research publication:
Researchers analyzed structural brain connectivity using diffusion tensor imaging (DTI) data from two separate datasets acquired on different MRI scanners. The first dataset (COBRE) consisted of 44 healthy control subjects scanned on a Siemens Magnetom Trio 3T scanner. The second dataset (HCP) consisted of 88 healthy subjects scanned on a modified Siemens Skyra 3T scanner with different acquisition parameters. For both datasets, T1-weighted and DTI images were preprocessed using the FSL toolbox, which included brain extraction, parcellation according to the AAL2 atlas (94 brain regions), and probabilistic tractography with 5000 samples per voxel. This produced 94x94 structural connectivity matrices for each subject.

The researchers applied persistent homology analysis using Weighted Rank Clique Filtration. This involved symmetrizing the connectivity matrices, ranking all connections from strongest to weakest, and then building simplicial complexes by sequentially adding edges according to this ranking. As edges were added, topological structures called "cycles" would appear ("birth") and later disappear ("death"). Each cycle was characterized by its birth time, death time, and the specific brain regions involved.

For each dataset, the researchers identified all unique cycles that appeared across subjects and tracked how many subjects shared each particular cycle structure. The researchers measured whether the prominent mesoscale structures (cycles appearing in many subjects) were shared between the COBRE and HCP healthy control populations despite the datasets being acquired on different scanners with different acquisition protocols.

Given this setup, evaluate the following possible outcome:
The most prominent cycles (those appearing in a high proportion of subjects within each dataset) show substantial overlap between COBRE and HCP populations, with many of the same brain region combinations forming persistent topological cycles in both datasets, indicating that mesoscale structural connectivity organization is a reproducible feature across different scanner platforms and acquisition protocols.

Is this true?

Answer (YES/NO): YES